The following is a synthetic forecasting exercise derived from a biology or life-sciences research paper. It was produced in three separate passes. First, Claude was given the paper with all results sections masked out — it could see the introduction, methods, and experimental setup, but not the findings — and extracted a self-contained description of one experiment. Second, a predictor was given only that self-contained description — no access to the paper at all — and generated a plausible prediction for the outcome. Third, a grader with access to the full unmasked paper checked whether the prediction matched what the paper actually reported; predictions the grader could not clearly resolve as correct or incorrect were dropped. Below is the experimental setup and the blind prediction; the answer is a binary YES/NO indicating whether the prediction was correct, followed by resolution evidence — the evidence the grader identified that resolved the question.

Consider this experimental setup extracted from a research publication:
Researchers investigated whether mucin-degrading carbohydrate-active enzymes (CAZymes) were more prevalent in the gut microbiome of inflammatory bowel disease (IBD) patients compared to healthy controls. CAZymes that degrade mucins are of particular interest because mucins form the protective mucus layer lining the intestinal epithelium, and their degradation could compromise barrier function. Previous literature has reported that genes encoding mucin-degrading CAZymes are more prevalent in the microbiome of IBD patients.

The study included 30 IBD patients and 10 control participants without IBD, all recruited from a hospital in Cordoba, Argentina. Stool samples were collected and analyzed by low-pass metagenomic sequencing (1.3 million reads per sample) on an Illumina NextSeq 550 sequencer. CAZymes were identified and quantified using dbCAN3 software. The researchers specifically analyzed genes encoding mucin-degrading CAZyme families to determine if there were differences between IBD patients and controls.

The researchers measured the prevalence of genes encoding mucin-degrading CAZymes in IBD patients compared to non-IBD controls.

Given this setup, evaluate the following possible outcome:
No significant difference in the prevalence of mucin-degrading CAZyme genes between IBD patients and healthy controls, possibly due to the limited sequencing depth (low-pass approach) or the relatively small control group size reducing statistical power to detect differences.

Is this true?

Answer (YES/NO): YES